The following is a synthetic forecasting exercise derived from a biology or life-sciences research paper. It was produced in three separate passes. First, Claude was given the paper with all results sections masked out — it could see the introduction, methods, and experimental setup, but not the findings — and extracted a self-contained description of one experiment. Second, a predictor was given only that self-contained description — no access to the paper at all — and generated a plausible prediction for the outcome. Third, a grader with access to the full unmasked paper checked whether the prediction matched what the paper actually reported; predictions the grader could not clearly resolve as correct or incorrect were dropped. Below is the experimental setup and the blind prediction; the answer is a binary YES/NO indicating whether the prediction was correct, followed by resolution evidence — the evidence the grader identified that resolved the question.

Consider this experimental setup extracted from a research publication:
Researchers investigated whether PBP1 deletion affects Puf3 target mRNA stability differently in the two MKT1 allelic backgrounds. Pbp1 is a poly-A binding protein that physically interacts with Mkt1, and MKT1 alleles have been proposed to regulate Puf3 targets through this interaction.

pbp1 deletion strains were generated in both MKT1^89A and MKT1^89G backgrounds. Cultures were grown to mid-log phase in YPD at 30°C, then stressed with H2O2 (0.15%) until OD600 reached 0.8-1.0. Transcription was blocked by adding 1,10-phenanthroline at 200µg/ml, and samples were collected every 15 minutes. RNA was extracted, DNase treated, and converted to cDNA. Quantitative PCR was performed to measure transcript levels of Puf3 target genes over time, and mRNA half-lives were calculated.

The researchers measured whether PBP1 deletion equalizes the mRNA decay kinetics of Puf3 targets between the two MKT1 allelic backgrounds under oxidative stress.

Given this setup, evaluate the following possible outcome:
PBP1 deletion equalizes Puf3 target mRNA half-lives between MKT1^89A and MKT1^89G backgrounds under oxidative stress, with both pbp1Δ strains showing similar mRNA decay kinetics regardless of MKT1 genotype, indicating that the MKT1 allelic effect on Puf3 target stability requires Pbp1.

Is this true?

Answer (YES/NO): NO